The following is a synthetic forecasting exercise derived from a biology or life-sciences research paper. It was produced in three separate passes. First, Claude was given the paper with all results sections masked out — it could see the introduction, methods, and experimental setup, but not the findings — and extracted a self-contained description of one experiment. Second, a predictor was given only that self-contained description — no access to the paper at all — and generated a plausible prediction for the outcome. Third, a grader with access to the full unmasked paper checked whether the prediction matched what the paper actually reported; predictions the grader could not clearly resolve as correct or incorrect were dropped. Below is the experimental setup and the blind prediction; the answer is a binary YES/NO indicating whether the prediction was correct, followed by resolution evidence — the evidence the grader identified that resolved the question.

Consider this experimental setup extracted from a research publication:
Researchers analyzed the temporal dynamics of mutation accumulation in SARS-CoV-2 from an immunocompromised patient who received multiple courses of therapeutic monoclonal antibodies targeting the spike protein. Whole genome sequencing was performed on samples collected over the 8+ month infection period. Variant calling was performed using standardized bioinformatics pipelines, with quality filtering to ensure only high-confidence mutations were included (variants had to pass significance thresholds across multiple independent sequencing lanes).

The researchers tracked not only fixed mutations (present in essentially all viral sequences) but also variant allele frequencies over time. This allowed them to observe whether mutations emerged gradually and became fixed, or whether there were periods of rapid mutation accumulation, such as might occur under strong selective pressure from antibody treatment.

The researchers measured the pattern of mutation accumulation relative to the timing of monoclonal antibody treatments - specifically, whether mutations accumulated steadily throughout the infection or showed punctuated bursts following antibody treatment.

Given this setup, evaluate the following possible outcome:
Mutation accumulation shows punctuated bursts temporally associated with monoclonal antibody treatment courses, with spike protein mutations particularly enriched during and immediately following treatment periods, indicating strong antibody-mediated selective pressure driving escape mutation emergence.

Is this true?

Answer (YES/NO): NO